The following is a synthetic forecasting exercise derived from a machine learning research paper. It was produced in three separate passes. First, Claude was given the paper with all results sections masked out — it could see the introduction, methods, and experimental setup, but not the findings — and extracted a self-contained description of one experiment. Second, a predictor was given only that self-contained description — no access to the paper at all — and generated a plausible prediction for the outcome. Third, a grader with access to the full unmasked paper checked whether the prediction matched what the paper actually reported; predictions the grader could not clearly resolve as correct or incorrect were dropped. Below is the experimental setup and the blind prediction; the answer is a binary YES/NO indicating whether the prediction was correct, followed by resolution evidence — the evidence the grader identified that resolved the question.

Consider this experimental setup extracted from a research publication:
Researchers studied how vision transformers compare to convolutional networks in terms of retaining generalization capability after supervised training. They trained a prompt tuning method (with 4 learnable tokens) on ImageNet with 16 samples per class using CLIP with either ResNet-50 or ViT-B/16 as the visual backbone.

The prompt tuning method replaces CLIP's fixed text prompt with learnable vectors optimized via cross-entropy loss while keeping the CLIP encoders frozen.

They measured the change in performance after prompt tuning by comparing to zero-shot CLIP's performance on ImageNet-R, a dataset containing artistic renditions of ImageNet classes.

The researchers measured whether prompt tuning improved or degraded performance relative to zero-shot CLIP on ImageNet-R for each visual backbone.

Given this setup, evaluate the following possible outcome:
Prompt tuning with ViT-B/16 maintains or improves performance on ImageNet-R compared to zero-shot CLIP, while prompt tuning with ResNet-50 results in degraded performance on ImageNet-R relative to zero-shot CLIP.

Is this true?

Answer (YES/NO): NO